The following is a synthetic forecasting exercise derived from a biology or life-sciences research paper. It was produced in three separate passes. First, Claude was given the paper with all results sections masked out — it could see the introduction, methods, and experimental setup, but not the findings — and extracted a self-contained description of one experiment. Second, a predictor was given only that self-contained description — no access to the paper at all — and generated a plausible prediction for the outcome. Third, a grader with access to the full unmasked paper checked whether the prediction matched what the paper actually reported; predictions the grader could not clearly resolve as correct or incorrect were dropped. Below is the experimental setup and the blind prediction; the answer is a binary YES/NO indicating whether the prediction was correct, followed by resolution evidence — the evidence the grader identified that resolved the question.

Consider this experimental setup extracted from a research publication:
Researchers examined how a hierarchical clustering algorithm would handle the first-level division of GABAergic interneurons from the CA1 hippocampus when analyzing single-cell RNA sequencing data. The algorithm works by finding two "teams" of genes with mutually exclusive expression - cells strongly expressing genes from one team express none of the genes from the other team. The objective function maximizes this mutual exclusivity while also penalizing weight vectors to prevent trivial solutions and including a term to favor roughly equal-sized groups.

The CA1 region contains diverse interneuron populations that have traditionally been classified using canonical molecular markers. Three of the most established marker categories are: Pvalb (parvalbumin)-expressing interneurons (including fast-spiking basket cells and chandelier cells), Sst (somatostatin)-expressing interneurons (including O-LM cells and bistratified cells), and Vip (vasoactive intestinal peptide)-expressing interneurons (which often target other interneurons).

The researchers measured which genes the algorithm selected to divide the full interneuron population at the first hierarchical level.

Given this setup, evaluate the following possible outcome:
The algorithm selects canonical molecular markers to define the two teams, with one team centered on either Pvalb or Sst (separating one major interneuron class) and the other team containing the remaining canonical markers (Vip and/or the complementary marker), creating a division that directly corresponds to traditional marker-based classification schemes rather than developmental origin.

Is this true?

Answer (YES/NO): NO